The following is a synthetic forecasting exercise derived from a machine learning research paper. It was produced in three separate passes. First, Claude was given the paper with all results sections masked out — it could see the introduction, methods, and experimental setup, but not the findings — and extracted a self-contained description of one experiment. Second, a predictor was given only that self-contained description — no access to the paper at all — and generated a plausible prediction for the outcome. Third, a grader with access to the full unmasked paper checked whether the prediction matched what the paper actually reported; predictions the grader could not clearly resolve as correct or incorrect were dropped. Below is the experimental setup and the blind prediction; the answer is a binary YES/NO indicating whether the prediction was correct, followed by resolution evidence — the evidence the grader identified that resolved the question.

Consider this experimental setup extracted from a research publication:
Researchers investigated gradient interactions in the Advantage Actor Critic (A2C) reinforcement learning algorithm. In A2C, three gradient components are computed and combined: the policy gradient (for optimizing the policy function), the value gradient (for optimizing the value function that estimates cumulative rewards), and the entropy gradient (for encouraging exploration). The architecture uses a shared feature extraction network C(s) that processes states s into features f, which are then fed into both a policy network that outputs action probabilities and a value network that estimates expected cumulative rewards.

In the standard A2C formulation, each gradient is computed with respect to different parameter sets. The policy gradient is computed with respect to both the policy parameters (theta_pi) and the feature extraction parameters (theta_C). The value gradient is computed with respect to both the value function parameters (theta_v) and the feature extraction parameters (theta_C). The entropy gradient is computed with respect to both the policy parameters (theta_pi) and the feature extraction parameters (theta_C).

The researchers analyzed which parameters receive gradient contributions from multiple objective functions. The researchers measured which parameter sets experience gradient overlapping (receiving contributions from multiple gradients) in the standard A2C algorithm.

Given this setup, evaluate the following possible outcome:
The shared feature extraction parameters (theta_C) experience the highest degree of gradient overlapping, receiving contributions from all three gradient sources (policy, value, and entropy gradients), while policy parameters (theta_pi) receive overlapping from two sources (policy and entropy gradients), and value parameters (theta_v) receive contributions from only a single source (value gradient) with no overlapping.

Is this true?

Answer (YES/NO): YES